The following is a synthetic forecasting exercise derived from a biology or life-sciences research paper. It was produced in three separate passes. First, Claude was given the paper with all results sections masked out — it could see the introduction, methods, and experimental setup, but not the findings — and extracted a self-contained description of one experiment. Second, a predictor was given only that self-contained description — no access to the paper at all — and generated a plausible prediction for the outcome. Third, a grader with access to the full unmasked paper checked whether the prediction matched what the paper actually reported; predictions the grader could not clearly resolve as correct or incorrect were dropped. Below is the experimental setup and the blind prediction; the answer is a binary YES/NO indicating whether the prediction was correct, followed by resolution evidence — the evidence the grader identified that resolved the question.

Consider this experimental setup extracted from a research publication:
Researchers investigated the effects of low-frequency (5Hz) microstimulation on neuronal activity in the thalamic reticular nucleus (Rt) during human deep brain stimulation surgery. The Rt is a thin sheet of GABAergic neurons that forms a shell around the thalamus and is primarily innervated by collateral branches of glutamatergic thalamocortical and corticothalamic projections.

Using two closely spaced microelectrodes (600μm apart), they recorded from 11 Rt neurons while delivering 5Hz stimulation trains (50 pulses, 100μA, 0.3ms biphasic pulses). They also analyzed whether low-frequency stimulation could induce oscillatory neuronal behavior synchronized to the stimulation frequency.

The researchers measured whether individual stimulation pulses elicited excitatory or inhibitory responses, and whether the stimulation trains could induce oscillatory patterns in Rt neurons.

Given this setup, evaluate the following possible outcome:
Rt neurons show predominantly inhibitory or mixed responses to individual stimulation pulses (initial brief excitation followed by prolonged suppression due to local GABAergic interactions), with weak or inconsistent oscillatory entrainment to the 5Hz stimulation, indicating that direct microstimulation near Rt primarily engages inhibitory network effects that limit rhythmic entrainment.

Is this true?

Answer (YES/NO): NO